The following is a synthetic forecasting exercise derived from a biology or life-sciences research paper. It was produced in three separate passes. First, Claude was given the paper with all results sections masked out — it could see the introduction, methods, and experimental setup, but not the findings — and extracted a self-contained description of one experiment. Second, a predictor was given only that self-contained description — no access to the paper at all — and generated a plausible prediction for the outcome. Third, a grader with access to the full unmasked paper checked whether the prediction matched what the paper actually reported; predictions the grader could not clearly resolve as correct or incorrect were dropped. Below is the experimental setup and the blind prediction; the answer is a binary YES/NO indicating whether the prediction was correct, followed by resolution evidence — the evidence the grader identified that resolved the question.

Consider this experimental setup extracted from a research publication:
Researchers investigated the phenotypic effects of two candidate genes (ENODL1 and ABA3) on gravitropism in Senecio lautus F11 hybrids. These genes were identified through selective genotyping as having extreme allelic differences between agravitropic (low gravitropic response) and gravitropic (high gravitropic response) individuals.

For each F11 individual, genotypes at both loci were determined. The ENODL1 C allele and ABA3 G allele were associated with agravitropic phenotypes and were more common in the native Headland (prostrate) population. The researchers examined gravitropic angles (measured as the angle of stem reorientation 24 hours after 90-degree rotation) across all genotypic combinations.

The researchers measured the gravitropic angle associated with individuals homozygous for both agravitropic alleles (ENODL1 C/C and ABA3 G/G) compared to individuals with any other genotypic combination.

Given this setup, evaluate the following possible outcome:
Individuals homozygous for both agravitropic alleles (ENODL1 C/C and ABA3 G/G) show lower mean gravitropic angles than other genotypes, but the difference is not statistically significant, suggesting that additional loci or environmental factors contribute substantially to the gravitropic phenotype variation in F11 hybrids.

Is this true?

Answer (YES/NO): NO